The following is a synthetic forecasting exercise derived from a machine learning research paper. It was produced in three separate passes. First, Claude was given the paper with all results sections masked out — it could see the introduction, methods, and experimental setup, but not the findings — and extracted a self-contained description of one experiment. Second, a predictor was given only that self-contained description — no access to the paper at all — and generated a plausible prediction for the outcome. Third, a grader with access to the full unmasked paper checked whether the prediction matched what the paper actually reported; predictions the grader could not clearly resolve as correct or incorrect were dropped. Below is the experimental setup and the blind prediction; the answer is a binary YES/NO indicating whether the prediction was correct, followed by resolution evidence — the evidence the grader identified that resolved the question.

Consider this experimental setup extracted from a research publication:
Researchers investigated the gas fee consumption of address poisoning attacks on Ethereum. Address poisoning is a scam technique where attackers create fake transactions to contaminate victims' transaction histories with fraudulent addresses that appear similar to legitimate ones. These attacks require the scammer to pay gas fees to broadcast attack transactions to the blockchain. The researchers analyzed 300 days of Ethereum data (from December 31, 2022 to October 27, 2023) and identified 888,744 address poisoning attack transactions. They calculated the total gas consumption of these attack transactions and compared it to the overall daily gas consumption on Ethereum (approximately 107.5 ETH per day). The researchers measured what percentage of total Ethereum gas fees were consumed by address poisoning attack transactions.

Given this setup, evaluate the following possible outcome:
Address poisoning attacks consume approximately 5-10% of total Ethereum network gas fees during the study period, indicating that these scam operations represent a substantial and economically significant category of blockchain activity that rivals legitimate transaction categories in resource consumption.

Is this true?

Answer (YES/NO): NO